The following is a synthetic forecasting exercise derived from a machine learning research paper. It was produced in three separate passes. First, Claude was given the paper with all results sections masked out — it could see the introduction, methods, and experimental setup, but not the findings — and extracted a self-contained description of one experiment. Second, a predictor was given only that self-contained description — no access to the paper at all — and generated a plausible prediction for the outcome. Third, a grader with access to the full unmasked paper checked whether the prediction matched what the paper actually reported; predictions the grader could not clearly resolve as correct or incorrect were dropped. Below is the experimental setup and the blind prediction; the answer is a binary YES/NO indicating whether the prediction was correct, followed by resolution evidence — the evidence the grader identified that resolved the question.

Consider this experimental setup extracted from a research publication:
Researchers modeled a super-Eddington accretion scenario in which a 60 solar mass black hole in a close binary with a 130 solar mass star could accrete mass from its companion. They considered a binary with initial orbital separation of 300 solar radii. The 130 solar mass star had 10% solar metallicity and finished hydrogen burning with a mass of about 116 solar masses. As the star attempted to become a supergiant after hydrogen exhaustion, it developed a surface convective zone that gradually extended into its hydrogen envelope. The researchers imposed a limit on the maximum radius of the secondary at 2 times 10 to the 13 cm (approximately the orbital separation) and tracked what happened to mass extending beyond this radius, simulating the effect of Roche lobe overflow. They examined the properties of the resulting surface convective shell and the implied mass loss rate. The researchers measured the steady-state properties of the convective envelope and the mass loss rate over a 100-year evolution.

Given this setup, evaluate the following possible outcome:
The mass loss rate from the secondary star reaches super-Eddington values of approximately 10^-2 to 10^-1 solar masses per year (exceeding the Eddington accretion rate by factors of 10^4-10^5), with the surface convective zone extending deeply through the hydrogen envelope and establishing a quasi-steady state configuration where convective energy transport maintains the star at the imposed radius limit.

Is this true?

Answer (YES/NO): NO